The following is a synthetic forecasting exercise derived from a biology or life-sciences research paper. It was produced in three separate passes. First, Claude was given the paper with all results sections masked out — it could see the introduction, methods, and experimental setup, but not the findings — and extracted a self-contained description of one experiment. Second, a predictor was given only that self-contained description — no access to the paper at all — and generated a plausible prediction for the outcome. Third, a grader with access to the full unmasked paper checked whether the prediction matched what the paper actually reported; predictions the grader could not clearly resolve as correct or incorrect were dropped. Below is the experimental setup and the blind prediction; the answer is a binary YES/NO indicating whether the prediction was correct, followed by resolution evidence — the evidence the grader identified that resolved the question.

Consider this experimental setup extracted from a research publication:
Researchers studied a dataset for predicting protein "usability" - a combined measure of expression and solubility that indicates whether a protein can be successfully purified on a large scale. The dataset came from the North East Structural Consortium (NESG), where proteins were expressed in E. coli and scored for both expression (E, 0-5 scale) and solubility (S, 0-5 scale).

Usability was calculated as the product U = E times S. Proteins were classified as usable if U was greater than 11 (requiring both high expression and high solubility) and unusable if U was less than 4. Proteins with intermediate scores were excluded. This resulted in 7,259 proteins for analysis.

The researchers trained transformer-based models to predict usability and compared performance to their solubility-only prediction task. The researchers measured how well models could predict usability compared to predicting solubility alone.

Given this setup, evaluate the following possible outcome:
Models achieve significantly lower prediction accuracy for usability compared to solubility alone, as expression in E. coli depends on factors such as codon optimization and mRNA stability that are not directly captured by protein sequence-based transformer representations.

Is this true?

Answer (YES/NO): NO